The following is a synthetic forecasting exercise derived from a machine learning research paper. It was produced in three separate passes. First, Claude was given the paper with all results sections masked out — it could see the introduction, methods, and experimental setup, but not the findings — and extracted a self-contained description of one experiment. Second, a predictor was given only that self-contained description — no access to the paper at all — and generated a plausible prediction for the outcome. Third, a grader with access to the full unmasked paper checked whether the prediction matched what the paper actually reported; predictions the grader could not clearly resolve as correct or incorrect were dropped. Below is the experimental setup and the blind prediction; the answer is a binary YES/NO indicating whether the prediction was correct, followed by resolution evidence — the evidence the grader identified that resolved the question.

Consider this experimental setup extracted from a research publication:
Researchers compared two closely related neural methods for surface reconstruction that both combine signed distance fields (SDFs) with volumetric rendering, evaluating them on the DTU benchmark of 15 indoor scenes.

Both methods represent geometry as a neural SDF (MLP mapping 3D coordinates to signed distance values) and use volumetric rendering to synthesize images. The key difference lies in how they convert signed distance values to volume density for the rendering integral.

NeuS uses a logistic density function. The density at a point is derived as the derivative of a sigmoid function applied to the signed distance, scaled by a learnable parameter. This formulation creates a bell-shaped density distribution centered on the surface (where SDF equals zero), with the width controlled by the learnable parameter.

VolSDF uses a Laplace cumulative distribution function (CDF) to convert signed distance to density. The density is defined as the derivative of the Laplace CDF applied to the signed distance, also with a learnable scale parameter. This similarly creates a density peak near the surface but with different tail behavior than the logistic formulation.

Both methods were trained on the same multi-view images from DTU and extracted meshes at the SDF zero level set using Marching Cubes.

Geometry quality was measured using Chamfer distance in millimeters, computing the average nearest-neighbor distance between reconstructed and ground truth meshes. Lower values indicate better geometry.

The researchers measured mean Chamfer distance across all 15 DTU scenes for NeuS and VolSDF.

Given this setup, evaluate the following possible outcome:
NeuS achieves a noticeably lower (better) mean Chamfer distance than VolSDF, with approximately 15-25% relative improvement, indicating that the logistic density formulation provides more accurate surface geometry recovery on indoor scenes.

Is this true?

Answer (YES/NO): NO